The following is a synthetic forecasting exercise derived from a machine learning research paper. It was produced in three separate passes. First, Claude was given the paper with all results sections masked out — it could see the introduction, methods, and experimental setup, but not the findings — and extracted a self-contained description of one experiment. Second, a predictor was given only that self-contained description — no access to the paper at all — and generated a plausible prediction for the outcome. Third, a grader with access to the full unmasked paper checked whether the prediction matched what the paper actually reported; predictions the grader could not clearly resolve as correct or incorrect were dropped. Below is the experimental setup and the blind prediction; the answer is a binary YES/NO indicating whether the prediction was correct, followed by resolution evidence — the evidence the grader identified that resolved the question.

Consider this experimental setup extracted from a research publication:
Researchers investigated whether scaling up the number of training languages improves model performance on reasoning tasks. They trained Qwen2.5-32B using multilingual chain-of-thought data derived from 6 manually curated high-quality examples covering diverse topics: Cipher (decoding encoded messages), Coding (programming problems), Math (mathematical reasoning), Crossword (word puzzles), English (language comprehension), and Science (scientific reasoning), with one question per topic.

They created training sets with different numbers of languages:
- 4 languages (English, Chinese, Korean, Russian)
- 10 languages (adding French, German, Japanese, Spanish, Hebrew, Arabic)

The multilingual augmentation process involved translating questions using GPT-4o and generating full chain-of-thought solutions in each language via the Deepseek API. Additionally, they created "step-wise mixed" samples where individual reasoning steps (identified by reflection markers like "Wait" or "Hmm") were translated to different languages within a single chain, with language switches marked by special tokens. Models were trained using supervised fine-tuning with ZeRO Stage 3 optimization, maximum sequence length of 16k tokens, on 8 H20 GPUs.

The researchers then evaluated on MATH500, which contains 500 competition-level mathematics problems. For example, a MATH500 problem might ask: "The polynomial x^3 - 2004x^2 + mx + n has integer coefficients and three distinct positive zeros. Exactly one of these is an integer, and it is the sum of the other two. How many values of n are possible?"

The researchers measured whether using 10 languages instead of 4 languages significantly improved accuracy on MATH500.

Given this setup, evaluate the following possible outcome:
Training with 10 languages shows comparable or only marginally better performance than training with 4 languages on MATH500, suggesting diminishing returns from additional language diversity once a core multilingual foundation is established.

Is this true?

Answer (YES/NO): YES